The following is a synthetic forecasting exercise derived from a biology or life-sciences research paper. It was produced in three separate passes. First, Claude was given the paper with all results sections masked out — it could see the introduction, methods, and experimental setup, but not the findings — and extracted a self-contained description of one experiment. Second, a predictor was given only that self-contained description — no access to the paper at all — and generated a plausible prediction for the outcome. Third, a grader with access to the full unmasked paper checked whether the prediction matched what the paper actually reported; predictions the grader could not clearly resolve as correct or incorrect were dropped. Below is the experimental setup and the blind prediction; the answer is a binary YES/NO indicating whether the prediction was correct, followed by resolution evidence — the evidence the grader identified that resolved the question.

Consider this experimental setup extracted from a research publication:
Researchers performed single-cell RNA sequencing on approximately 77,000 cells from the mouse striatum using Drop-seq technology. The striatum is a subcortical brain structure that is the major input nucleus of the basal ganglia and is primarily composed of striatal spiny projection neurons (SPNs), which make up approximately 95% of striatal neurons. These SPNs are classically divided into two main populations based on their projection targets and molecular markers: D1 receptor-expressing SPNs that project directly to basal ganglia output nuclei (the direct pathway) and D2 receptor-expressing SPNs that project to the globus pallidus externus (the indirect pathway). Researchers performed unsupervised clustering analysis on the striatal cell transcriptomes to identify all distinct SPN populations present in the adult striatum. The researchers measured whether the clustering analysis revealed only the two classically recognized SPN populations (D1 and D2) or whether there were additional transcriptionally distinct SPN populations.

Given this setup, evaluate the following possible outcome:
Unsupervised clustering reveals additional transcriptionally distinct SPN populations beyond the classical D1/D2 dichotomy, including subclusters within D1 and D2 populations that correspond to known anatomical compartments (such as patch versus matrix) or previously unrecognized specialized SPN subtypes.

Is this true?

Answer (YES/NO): YES